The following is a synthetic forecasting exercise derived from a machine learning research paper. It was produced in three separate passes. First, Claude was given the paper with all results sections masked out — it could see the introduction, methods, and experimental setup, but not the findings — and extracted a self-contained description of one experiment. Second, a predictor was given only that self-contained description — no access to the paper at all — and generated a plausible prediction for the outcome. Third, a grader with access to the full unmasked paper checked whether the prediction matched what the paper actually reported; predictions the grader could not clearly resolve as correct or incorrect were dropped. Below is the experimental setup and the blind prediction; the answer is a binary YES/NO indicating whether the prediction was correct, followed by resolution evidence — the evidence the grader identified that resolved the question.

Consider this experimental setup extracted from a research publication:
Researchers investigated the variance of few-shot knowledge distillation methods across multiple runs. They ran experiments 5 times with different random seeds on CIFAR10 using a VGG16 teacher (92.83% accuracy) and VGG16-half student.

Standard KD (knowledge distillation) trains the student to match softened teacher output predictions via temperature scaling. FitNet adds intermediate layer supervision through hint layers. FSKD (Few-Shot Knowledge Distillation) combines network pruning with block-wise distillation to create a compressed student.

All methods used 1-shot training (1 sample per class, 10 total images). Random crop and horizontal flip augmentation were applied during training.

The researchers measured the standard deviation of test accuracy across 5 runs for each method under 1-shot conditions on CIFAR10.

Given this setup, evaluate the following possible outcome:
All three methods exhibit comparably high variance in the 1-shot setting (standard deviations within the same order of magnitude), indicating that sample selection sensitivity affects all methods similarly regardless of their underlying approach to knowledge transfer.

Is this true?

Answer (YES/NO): NO